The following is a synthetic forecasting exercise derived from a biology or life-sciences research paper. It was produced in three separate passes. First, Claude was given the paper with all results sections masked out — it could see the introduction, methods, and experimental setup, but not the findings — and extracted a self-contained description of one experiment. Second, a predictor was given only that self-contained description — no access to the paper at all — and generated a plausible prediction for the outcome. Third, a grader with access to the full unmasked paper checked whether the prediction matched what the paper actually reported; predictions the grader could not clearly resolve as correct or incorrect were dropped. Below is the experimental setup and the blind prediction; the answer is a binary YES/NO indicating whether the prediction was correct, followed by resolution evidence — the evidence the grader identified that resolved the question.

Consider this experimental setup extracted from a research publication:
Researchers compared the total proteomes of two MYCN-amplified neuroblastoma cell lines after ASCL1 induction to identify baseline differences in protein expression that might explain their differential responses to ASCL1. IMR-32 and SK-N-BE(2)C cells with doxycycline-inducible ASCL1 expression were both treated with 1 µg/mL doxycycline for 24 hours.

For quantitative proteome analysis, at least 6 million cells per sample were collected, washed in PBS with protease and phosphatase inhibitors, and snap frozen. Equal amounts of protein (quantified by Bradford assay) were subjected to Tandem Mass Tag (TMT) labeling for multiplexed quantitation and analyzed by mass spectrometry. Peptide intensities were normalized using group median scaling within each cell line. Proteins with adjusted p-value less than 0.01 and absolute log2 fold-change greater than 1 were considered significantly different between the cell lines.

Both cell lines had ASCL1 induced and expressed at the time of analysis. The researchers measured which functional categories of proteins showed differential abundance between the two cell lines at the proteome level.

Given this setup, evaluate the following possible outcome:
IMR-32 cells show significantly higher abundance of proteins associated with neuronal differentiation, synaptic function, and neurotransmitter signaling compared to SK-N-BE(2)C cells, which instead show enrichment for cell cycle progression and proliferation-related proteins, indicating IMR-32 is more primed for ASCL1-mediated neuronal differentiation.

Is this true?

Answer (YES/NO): NO